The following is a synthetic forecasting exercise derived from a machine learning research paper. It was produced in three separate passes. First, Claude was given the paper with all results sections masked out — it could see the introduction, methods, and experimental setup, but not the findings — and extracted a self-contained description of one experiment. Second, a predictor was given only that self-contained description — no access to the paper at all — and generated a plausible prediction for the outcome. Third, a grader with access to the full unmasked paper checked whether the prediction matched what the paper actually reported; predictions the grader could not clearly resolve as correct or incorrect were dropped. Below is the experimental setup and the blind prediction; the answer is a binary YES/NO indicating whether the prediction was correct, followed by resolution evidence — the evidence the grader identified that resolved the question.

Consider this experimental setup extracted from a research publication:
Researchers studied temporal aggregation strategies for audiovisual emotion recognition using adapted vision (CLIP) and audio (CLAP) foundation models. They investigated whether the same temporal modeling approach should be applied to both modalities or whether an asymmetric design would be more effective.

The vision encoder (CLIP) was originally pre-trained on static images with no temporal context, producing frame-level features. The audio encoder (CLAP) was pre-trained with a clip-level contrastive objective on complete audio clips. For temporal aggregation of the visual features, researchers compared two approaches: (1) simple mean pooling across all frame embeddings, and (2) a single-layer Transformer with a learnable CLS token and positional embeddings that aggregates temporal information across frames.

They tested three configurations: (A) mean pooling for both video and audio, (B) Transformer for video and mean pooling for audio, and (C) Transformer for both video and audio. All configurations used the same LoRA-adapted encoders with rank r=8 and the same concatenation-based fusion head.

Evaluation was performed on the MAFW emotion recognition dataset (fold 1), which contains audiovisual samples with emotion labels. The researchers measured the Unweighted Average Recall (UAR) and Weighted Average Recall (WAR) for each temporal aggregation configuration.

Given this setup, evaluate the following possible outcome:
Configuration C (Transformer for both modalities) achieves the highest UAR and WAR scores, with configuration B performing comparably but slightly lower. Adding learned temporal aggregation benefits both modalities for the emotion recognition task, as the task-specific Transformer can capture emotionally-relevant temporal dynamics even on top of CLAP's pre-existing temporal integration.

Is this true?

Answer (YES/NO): NO